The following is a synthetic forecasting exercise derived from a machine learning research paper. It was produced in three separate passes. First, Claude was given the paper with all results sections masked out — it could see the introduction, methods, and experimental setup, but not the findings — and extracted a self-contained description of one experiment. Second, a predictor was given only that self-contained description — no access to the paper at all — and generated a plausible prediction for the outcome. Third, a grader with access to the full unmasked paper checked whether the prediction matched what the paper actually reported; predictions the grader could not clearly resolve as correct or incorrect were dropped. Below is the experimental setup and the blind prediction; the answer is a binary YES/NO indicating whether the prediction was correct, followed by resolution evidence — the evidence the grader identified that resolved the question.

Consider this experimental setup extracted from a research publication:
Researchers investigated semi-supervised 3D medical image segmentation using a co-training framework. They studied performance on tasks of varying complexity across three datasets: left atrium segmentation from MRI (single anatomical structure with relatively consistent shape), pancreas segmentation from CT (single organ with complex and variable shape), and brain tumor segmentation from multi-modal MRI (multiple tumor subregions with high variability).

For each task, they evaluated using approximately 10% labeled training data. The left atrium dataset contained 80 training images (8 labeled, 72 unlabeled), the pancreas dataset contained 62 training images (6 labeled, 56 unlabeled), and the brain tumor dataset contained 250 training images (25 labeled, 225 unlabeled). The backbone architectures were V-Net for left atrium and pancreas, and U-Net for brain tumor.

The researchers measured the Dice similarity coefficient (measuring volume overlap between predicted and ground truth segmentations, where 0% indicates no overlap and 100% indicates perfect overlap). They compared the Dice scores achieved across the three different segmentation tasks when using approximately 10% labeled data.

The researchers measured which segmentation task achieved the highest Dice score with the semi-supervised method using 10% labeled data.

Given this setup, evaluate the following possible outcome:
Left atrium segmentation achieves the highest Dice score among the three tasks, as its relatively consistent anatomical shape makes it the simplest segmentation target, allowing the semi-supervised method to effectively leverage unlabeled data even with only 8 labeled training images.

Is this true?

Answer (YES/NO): YES